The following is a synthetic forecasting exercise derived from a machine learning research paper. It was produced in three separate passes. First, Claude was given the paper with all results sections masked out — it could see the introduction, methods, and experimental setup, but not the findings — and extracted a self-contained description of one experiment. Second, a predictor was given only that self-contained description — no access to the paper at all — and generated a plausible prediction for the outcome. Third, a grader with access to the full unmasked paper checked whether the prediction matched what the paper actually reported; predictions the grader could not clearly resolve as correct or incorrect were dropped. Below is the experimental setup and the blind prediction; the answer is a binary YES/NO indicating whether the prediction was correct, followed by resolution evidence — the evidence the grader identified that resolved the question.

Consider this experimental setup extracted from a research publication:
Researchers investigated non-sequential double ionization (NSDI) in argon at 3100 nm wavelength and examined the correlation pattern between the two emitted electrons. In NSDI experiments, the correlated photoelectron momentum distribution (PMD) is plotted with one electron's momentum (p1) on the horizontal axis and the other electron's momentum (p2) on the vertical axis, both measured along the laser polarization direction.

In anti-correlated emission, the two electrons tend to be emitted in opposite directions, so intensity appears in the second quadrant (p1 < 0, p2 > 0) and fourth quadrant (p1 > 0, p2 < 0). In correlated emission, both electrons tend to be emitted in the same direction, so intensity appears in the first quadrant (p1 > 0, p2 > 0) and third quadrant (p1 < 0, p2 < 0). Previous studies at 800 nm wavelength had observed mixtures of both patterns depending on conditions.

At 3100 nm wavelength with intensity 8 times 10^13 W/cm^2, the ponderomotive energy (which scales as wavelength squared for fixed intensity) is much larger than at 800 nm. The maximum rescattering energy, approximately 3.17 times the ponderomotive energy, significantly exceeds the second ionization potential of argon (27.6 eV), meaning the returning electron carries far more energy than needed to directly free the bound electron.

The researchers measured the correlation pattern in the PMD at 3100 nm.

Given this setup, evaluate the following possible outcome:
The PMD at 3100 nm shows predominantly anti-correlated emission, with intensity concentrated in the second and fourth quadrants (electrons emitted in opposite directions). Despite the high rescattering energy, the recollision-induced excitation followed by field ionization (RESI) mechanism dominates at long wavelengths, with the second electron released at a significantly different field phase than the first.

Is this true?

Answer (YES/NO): NO